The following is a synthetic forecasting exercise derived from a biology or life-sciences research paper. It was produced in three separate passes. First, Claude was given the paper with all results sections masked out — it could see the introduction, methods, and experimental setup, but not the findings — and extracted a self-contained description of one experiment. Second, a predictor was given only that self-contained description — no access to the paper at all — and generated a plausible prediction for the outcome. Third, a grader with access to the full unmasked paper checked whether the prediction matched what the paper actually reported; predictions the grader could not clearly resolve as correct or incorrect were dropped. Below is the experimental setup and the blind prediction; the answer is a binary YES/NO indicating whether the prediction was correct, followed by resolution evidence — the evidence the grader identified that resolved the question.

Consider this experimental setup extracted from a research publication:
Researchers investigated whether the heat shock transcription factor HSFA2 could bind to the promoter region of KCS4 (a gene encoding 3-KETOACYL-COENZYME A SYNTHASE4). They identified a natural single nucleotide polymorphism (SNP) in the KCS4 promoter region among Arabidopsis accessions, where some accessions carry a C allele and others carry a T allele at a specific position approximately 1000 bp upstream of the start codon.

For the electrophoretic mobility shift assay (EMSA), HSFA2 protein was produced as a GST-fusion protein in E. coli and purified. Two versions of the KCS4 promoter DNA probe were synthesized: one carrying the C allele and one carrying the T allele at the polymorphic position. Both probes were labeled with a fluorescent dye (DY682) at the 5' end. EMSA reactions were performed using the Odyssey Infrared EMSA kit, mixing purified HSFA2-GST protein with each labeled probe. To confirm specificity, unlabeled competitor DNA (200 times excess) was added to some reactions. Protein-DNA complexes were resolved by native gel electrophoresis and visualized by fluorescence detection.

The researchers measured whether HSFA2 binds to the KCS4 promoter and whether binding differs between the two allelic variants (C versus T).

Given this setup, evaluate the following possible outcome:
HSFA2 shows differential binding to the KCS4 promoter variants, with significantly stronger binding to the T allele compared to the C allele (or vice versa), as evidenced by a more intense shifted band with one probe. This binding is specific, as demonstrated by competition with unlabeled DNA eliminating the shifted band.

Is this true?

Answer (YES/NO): NO